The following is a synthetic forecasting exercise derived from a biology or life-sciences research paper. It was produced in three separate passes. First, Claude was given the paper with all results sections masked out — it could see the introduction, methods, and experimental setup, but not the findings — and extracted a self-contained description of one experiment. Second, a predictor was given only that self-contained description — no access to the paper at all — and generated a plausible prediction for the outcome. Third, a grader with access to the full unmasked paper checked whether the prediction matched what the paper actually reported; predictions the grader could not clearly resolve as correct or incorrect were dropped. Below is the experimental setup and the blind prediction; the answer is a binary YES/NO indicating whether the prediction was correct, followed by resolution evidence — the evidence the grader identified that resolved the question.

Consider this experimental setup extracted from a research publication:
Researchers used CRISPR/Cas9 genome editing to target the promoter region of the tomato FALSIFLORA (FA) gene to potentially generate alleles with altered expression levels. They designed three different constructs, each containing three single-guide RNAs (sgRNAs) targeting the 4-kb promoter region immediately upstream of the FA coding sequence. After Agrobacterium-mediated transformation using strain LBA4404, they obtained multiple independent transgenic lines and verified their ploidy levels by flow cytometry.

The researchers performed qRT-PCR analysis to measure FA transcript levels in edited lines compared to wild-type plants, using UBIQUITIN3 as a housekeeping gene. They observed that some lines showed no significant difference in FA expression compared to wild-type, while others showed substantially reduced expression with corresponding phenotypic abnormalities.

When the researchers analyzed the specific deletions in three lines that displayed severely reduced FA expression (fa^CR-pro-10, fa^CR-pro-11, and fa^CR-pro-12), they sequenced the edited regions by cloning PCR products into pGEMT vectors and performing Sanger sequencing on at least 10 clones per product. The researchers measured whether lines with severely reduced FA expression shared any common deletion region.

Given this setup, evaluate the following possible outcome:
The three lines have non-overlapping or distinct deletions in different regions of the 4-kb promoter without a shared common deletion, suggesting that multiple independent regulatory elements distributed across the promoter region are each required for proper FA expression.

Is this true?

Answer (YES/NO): NO